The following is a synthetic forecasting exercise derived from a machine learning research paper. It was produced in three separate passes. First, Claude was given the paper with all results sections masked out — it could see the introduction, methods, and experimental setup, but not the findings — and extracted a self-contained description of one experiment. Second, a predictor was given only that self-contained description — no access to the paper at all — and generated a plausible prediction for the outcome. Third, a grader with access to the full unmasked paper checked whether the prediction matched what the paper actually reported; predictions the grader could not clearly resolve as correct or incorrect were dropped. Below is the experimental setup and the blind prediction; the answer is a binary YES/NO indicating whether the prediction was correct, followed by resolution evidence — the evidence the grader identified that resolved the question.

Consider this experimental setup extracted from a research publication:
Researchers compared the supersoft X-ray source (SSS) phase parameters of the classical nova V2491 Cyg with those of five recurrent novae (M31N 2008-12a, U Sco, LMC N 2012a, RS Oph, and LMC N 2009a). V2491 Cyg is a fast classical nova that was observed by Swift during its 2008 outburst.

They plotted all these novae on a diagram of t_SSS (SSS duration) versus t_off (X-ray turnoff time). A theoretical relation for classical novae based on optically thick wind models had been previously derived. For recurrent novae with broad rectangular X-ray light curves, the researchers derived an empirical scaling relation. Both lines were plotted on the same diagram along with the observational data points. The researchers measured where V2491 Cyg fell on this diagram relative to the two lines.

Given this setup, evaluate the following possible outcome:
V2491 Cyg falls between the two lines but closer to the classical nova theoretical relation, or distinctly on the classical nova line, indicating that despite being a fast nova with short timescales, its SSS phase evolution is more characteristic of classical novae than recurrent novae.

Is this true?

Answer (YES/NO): YES